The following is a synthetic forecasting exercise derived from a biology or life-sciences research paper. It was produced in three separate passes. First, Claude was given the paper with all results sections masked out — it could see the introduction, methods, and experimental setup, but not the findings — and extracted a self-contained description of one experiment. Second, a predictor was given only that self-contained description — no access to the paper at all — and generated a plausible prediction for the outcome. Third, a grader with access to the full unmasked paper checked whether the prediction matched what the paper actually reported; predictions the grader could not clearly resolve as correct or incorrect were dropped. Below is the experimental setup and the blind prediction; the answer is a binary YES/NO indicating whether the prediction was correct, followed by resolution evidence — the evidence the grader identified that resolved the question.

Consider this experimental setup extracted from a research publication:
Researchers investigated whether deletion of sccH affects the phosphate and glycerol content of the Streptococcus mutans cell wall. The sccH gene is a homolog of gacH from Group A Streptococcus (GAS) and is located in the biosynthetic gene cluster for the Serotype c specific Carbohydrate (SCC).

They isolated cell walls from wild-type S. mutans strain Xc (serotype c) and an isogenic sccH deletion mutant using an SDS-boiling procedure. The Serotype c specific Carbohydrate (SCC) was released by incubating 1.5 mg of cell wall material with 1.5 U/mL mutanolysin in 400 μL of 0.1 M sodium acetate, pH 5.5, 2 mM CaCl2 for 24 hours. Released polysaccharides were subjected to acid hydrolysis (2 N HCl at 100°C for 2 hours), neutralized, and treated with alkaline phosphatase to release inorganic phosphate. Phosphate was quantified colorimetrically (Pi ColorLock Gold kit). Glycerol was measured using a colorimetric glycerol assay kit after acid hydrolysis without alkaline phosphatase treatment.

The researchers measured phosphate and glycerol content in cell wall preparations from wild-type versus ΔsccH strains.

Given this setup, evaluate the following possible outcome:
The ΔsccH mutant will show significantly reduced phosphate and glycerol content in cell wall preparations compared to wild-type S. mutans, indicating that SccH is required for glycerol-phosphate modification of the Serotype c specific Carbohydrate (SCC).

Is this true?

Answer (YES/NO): YES